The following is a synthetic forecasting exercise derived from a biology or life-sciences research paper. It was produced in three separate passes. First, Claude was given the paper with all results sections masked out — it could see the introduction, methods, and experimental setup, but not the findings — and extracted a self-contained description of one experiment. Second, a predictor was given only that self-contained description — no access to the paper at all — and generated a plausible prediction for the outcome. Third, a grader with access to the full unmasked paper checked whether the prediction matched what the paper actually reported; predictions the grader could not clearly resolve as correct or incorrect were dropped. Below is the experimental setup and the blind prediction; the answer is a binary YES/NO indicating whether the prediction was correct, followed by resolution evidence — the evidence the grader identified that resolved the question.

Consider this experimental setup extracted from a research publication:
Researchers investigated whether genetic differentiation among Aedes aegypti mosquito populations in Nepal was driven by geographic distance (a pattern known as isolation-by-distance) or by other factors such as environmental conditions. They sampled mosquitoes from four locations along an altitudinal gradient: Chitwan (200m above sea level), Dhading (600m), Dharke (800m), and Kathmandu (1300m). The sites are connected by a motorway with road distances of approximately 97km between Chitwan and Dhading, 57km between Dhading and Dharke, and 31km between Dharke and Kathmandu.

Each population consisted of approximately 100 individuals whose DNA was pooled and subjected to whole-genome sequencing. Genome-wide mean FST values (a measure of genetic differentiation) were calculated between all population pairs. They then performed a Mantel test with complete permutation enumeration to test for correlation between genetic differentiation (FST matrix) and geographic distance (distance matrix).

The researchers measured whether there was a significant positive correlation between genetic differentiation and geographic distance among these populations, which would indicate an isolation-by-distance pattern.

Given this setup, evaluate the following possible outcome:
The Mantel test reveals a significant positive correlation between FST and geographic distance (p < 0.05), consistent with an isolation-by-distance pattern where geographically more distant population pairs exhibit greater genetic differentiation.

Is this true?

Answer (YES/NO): NO